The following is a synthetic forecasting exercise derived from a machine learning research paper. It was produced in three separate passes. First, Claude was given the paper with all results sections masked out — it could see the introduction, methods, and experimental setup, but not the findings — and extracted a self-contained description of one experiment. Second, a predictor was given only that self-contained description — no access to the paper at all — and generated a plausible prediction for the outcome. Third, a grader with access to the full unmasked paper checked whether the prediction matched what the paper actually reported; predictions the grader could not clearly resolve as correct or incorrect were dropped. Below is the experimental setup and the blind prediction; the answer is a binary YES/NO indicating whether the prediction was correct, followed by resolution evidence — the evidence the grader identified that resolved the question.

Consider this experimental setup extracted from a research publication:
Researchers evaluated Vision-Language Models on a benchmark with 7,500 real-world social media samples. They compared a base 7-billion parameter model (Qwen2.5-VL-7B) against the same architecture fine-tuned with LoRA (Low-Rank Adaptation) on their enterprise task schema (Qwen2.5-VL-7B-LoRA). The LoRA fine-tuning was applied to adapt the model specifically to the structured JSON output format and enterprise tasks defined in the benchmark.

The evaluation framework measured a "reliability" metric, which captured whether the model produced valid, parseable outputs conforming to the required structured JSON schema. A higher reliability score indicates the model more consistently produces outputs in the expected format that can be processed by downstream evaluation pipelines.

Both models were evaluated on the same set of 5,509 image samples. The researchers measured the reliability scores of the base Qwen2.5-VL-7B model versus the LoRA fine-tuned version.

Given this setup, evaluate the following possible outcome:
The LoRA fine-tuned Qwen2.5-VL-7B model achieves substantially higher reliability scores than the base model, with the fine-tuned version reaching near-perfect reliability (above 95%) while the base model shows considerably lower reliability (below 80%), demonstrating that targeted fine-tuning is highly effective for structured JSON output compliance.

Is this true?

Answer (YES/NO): NO